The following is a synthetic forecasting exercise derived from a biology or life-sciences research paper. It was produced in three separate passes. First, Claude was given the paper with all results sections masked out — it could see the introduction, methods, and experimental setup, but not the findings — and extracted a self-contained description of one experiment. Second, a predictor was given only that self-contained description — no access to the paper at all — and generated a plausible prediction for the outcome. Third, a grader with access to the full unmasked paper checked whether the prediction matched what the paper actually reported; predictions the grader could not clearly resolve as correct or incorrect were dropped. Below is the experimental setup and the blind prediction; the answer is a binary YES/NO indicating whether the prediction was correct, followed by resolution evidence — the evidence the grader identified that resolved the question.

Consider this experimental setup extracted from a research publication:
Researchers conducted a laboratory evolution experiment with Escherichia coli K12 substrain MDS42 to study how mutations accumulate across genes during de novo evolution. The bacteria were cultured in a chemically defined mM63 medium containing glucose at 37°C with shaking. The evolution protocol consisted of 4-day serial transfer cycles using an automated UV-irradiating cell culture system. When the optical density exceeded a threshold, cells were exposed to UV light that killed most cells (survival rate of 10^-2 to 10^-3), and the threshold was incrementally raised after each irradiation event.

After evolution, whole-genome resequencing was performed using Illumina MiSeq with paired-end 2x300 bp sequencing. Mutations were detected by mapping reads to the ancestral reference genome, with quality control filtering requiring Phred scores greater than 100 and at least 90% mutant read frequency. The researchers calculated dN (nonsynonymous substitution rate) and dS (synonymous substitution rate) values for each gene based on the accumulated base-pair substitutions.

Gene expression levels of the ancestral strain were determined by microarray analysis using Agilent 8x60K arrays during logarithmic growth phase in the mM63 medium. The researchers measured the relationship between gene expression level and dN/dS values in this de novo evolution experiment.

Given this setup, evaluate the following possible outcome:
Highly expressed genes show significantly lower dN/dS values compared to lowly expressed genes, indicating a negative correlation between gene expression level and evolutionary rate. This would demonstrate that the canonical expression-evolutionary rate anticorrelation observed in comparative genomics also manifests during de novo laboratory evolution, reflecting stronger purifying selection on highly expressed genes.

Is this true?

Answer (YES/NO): YES